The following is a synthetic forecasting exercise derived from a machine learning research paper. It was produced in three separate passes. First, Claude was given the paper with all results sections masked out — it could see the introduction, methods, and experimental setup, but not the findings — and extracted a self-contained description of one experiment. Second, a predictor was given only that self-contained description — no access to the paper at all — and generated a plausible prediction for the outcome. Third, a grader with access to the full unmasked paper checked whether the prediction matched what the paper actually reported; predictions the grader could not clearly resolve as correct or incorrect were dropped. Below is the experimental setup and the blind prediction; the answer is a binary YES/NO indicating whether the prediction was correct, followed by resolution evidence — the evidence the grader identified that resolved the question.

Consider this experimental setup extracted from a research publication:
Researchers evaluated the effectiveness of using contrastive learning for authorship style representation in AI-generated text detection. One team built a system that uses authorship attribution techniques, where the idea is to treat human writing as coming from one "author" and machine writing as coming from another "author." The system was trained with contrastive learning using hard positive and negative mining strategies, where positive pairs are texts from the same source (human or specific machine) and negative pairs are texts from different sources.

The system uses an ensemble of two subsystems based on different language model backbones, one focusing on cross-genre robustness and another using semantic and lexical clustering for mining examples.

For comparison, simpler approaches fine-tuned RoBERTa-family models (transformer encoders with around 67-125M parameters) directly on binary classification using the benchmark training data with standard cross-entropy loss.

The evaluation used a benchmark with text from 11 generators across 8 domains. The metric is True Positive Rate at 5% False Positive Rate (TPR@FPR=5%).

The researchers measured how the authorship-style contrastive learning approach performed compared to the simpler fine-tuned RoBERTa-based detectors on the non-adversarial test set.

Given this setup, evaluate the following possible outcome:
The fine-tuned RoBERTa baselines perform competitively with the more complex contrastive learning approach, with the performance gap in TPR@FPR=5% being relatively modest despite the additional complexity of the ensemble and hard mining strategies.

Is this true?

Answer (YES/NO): NO